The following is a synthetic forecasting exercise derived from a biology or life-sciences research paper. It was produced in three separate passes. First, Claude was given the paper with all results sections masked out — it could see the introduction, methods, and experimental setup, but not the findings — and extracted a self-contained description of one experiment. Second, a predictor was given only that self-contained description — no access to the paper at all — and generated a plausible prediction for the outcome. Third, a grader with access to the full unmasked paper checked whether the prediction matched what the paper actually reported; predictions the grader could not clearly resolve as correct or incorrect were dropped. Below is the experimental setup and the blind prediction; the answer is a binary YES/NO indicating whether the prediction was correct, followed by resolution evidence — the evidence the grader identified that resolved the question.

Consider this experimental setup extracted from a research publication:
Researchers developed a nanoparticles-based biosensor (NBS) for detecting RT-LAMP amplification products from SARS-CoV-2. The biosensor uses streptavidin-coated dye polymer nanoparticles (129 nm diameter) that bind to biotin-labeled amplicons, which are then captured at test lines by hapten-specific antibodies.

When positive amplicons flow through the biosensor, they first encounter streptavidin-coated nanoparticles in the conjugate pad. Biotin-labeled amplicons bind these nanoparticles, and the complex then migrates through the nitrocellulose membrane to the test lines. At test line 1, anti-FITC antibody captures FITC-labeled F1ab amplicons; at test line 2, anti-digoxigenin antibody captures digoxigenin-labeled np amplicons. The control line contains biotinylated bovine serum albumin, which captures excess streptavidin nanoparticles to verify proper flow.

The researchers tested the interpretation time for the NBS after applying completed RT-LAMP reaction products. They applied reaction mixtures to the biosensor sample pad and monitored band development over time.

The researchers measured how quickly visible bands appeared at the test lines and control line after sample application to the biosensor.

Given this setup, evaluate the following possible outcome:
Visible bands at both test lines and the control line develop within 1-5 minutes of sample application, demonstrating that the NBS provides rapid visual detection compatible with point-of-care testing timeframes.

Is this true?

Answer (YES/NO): YES